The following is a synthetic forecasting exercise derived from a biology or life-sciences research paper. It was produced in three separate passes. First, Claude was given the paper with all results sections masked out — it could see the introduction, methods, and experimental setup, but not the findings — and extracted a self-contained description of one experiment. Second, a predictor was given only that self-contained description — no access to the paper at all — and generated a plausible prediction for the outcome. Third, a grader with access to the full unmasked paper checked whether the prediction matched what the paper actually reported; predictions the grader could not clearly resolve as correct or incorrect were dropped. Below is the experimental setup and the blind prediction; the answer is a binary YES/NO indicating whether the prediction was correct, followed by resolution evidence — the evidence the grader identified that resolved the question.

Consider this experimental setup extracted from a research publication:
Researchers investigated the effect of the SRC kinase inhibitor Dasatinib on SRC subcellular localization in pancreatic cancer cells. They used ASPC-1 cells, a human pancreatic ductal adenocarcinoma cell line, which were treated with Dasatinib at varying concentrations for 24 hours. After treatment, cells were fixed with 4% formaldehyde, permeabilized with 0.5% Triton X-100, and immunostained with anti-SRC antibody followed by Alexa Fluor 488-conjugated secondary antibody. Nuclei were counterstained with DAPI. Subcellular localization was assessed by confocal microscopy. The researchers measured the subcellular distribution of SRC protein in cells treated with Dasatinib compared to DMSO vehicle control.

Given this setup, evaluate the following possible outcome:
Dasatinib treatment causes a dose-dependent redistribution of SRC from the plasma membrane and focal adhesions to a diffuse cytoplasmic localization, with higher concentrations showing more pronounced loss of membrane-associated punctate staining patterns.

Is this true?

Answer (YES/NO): NO